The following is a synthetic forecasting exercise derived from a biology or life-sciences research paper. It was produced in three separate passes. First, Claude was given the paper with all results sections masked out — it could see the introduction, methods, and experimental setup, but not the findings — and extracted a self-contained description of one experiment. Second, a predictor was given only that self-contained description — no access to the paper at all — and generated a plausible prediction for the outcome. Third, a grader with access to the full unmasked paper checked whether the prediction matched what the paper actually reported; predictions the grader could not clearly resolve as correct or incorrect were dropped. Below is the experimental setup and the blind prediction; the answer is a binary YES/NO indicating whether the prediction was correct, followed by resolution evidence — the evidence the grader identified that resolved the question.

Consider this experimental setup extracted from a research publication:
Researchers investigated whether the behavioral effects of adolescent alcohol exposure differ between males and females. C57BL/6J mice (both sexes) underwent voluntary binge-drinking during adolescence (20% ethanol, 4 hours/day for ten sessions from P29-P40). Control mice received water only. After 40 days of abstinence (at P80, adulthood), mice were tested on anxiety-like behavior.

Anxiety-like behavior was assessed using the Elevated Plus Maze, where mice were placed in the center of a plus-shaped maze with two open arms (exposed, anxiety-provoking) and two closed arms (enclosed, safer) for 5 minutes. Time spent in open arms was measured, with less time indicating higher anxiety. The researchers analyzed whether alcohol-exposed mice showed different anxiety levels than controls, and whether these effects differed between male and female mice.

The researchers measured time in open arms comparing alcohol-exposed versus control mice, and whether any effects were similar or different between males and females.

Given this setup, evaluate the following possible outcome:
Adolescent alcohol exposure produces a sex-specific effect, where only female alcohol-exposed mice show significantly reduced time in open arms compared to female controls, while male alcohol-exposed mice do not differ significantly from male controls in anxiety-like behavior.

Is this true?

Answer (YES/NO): NO